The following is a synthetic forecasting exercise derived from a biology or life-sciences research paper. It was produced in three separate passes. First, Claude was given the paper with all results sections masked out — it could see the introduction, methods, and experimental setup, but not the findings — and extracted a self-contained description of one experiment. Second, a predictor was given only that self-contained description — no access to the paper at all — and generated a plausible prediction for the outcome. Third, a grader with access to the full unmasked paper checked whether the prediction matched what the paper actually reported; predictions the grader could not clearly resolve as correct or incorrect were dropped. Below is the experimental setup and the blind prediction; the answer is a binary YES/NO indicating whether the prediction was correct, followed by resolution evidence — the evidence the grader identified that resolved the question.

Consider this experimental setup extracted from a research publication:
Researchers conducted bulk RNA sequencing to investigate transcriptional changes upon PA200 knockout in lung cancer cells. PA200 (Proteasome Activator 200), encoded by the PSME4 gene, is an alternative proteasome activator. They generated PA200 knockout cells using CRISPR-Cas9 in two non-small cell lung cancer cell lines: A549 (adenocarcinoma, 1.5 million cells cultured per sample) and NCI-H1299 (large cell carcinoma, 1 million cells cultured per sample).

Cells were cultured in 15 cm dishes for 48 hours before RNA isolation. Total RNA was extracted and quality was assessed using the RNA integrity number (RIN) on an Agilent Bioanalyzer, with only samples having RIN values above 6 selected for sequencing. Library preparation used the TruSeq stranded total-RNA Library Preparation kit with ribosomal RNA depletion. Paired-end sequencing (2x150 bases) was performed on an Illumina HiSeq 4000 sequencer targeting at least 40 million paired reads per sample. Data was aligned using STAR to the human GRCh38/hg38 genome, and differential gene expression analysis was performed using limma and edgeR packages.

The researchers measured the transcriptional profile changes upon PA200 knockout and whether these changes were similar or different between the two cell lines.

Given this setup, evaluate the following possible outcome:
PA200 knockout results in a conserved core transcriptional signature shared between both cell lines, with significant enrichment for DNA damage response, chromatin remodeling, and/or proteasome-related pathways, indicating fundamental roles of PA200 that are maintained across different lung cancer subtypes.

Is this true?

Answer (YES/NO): NO